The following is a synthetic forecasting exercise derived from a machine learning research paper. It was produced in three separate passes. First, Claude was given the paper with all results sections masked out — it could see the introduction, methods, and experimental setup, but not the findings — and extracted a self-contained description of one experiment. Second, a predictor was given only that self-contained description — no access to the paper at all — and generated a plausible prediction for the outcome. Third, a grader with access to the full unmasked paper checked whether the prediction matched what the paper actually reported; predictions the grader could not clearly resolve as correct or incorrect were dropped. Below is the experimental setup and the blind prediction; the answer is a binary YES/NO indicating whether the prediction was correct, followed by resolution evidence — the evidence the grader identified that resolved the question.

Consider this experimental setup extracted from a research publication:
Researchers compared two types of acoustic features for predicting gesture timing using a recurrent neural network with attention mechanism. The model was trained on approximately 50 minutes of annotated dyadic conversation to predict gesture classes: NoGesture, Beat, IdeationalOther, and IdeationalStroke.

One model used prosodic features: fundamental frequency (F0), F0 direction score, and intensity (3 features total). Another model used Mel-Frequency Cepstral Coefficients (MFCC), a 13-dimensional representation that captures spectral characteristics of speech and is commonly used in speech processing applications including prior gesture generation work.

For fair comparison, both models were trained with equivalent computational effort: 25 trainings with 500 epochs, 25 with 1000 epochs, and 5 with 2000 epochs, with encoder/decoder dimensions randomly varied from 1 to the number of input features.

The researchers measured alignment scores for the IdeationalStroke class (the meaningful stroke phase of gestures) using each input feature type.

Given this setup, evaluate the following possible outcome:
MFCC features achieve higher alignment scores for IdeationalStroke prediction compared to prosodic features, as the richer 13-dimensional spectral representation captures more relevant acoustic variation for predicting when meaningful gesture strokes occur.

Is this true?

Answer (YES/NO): NO